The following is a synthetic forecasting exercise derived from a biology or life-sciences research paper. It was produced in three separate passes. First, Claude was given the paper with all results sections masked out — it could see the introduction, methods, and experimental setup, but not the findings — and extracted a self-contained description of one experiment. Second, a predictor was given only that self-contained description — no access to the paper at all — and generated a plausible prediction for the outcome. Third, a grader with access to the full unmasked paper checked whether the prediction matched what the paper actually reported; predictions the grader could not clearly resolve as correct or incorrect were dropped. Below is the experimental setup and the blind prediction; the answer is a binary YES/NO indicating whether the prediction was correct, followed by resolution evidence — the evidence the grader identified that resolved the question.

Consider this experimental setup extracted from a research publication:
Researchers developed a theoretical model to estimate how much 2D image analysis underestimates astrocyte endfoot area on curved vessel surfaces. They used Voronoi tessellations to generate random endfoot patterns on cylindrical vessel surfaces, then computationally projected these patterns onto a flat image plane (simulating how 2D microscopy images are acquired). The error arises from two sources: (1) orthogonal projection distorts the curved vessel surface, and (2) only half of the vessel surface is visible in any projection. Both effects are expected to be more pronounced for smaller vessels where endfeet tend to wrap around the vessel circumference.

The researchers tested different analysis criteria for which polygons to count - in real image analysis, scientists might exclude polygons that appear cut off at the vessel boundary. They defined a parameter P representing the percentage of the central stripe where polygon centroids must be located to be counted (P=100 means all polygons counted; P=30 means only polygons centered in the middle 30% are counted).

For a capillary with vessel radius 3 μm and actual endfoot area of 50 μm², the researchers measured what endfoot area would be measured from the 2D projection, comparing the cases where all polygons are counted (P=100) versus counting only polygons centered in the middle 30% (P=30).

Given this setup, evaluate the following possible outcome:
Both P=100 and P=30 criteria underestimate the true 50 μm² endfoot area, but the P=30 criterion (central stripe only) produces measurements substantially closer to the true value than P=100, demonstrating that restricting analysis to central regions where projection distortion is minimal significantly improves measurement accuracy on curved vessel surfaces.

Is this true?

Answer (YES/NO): YES